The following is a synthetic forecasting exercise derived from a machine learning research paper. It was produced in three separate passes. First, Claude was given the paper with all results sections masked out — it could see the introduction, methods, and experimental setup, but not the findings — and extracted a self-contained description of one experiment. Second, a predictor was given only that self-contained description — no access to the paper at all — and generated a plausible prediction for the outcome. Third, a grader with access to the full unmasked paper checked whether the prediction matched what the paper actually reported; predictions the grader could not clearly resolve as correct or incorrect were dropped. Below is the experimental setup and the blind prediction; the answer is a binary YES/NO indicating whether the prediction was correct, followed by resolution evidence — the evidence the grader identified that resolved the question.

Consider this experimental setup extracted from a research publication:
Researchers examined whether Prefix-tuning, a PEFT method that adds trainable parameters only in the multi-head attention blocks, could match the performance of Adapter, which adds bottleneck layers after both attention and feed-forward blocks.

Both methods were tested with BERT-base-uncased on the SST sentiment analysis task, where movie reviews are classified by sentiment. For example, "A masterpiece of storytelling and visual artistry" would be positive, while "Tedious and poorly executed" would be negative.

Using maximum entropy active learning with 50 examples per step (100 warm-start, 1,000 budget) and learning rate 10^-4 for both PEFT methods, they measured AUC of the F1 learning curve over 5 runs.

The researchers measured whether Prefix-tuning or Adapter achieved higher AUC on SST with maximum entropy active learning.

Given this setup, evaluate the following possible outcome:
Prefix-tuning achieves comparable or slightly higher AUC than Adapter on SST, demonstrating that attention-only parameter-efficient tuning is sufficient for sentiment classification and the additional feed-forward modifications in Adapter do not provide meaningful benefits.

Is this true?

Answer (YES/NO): YES